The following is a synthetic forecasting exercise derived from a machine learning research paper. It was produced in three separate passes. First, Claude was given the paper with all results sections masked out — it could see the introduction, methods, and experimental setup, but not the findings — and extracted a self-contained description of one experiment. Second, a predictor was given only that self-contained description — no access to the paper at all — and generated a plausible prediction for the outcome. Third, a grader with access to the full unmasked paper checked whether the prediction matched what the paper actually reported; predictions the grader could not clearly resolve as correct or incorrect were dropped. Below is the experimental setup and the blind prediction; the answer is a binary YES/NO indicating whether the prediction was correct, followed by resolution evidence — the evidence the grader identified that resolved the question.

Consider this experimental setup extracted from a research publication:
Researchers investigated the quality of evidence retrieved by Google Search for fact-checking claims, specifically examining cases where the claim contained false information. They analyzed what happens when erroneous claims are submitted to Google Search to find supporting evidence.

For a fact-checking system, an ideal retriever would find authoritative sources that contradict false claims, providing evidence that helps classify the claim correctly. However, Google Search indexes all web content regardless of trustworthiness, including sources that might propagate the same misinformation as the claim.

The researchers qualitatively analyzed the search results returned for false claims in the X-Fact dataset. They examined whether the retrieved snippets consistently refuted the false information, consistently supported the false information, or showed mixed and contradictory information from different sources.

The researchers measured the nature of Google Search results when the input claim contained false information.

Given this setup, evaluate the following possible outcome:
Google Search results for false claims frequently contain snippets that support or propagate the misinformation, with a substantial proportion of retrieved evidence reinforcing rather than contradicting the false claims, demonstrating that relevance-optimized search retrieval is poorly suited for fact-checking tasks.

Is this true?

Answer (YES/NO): NO